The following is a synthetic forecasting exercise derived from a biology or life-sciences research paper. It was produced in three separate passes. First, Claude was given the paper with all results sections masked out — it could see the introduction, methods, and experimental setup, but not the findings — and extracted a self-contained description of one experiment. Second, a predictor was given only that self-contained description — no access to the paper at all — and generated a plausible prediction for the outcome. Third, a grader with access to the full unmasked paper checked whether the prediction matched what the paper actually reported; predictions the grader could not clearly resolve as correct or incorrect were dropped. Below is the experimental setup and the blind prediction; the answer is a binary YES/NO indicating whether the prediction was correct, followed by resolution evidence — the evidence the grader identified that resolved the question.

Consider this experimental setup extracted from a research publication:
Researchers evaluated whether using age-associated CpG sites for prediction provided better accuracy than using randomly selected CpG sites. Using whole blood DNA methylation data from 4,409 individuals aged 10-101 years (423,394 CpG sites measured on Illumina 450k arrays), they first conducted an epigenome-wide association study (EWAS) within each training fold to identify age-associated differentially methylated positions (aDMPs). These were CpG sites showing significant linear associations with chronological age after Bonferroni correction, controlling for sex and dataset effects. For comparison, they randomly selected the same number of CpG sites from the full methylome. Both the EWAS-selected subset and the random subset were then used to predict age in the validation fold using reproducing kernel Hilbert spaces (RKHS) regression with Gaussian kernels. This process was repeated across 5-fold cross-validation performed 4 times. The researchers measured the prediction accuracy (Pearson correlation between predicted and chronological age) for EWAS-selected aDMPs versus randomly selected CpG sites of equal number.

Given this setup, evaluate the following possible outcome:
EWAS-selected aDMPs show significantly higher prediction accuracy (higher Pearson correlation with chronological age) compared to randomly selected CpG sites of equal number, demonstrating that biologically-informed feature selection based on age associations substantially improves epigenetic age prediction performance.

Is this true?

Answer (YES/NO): YES